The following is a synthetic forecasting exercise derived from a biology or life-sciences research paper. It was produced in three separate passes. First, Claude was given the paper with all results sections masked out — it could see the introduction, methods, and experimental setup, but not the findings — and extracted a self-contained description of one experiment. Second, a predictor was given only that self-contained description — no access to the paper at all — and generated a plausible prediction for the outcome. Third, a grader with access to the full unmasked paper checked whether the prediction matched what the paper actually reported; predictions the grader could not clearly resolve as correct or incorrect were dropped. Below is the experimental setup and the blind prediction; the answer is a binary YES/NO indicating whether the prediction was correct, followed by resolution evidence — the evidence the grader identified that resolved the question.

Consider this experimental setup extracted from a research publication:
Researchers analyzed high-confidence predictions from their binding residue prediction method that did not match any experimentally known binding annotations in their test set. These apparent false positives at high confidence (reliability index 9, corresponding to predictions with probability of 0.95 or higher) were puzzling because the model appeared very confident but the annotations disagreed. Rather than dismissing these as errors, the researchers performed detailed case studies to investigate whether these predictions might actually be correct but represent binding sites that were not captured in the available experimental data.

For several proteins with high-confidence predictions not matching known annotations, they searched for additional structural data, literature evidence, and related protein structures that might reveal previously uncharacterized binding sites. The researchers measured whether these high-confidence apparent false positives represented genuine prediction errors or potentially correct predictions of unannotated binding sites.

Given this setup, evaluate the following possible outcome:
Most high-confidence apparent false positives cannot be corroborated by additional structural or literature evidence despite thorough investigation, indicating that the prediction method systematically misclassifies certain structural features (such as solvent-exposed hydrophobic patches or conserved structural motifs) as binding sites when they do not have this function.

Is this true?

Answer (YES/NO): NO